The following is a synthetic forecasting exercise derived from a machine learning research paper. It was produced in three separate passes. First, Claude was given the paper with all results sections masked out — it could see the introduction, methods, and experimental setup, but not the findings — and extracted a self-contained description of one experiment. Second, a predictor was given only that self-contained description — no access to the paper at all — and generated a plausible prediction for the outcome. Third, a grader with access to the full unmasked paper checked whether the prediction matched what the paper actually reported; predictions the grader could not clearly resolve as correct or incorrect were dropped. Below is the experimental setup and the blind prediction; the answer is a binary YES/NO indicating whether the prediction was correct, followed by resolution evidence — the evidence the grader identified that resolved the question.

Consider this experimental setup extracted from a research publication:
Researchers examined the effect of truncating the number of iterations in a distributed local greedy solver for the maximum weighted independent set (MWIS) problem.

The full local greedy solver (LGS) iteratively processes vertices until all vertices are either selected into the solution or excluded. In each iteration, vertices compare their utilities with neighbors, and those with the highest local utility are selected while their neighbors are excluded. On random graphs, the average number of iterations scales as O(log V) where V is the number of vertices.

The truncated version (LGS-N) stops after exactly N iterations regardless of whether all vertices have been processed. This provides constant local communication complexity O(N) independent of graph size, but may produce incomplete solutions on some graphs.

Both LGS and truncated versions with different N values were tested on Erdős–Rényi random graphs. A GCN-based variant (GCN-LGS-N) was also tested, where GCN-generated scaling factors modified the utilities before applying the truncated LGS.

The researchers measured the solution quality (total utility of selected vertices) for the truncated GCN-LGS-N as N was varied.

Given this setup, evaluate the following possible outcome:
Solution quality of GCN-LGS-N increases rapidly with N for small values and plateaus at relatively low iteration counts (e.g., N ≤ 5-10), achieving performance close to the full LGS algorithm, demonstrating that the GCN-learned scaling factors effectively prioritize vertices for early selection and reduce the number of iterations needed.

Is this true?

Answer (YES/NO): YES